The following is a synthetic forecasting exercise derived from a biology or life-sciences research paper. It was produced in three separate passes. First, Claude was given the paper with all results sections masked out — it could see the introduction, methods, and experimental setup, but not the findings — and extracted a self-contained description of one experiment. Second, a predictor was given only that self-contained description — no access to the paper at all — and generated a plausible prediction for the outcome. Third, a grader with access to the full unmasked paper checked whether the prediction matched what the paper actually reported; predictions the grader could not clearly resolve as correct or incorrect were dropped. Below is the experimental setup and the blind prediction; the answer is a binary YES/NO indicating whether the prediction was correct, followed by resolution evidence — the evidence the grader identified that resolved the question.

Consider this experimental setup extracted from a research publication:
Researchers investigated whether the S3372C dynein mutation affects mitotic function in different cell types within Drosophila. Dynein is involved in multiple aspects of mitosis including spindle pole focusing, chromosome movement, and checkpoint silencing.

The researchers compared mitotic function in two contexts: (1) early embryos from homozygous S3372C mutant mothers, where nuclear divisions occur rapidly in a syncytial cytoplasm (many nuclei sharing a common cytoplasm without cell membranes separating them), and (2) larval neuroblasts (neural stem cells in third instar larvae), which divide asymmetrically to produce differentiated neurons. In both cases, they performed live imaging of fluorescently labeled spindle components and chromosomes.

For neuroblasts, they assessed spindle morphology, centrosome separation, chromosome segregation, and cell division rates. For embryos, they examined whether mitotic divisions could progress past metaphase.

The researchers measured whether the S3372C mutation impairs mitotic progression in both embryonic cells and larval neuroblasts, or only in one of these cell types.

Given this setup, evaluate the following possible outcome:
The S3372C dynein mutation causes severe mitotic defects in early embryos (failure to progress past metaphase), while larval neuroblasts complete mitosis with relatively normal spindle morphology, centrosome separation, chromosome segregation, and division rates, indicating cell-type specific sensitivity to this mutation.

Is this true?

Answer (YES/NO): YES